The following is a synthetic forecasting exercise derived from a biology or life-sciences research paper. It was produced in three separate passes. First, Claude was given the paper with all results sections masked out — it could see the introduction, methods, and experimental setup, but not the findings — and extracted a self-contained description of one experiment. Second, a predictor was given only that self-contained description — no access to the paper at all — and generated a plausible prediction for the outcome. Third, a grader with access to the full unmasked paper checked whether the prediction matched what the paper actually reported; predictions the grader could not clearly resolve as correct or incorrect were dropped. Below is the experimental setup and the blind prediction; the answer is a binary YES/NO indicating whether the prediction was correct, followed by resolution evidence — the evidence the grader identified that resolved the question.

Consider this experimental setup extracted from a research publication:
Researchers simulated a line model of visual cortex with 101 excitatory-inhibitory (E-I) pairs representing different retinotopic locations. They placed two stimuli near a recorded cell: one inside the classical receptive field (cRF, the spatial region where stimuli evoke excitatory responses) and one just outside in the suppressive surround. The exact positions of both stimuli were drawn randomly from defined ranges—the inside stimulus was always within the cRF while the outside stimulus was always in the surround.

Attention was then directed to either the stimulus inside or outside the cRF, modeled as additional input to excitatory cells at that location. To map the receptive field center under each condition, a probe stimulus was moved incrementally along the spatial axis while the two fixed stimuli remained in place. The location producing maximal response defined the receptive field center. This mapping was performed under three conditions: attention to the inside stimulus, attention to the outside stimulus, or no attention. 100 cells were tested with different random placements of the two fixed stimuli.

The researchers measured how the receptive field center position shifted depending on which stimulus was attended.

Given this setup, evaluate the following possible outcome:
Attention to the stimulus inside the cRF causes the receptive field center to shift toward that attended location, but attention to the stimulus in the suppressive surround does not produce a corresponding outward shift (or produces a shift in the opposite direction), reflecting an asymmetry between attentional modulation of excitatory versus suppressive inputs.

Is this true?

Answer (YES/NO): NO